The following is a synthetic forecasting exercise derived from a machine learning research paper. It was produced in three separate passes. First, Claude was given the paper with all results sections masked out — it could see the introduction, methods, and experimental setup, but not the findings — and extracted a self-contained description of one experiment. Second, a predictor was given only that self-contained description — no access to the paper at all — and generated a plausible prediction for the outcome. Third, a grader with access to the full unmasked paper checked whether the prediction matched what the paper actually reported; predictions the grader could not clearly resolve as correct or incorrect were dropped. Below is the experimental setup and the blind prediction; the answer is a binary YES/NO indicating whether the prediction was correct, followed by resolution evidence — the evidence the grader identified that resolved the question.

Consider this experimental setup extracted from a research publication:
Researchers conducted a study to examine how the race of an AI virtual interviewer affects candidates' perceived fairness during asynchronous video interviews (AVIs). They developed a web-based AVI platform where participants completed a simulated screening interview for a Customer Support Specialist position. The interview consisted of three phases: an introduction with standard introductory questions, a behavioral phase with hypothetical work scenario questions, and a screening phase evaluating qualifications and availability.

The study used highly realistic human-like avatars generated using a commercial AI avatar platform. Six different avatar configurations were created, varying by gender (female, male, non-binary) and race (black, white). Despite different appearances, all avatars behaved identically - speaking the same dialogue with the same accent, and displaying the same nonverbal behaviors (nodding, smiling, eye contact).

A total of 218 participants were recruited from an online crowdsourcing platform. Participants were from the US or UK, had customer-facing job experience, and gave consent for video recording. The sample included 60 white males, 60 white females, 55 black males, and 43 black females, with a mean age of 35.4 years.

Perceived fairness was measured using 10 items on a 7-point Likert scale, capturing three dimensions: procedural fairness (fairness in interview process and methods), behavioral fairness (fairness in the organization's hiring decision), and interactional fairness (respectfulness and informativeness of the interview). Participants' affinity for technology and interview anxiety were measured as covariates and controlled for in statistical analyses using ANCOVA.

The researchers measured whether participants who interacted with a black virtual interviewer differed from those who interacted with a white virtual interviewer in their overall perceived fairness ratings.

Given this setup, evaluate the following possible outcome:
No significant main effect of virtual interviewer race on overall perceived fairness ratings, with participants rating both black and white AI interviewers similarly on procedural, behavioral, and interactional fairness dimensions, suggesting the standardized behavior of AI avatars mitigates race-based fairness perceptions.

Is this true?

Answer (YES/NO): YES